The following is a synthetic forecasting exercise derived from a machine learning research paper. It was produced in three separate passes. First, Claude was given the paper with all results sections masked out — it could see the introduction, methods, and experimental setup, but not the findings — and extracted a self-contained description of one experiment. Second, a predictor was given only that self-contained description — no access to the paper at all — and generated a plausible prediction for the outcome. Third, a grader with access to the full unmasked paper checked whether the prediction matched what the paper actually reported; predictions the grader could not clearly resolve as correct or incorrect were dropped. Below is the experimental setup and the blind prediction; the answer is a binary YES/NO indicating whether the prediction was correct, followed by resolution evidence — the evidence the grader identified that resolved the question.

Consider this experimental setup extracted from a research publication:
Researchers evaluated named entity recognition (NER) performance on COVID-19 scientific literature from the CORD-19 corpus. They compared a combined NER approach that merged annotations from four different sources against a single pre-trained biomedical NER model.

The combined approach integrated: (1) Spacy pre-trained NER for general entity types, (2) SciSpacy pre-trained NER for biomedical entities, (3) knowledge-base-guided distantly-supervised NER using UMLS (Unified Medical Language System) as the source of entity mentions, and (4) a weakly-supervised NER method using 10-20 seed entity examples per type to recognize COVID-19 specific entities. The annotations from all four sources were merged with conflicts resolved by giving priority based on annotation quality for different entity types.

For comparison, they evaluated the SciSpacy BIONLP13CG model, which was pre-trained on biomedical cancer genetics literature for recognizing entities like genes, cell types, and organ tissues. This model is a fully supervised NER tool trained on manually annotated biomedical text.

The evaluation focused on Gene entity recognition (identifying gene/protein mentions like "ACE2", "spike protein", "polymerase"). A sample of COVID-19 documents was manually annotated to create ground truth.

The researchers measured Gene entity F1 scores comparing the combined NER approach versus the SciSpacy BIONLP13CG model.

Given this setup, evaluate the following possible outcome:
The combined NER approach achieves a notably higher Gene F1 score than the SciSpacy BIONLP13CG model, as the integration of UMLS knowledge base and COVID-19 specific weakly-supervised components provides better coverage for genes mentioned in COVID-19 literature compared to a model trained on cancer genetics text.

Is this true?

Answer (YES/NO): NO